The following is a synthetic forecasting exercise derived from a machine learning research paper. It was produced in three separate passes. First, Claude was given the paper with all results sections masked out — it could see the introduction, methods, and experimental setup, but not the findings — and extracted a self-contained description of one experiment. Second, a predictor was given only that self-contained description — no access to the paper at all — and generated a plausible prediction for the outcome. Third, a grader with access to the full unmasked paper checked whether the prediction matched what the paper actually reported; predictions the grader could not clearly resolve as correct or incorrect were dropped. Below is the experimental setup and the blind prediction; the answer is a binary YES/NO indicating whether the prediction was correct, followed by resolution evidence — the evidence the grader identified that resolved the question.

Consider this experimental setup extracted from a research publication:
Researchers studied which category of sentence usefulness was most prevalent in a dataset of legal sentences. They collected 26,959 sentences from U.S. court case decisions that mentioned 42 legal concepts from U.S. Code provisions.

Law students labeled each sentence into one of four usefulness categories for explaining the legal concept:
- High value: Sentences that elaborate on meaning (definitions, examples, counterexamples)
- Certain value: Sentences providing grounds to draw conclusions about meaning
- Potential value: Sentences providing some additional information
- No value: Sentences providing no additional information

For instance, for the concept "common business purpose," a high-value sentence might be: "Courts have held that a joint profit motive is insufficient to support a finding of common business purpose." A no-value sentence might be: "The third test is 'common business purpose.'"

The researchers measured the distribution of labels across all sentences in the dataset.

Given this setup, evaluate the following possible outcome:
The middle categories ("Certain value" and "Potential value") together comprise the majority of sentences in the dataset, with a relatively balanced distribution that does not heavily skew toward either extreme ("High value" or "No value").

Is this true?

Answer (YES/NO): NO